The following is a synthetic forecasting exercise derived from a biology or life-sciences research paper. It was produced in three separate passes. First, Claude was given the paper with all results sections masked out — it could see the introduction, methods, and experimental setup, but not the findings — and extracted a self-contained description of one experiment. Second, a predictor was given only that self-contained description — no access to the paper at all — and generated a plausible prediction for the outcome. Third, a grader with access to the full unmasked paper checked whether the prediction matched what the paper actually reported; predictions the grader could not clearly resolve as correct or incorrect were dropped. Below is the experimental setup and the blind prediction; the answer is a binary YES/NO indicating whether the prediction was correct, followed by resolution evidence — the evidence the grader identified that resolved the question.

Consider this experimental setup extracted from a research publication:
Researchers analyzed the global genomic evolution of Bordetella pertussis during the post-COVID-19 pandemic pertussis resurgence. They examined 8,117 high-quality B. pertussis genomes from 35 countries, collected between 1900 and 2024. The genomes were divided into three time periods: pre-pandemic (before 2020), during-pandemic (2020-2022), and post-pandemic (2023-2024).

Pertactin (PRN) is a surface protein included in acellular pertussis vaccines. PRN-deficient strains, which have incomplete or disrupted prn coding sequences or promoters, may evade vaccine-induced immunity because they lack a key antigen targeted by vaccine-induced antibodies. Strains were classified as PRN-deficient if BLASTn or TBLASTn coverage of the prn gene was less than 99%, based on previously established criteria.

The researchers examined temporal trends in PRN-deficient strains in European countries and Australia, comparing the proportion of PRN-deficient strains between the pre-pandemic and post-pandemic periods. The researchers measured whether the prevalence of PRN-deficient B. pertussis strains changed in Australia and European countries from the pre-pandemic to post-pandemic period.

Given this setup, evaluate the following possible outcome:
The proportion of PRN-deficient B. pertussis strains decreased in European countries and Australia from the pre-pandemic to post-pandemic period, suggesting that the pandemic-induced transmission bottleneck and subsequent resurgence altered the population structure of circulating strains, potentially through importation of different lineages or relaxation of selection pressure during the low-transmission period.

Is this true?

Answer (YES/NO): YES